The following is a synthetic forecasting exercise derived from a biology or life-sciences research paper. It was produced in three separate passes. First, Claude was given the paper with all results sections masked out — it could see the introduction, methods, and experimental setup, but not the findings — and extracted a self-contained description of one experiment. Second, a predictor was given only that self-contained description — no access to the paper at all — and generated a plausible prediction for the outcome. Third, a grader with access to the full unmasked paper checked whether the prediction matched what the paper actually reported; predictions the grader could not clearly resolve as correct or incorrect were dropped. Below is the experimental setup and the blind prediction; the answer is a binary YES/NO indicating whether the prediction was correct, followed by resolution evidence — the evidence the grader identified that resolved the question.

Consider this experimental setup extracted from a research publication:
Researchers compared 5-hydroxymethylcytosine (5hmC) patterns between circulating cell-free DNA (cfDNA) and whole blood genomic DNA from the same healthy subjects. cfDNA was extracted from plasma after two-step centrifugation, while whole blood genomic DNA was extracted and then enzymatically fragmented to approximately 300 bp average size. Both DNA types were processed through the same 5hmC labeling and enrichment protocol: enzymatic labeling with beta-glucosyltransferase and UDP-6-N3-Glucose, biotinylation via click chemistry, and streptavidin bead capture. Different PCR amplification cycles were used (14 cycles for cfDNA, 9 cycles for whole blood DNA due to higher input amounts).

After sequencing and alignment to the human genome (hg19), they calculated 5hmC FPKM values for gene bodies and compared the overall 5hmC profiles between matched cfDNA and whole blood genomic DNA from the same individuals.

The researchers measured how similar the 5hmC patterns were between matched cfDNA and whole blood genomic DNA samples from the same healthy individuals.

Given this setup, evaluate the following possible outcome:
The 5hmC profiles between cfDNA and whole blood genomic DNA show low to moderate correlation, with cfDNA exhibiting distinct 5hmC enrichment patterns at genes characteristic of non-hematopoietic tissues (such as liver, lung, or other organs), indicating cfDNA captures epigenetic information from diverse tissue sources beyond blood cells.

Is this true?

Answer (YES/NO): YES